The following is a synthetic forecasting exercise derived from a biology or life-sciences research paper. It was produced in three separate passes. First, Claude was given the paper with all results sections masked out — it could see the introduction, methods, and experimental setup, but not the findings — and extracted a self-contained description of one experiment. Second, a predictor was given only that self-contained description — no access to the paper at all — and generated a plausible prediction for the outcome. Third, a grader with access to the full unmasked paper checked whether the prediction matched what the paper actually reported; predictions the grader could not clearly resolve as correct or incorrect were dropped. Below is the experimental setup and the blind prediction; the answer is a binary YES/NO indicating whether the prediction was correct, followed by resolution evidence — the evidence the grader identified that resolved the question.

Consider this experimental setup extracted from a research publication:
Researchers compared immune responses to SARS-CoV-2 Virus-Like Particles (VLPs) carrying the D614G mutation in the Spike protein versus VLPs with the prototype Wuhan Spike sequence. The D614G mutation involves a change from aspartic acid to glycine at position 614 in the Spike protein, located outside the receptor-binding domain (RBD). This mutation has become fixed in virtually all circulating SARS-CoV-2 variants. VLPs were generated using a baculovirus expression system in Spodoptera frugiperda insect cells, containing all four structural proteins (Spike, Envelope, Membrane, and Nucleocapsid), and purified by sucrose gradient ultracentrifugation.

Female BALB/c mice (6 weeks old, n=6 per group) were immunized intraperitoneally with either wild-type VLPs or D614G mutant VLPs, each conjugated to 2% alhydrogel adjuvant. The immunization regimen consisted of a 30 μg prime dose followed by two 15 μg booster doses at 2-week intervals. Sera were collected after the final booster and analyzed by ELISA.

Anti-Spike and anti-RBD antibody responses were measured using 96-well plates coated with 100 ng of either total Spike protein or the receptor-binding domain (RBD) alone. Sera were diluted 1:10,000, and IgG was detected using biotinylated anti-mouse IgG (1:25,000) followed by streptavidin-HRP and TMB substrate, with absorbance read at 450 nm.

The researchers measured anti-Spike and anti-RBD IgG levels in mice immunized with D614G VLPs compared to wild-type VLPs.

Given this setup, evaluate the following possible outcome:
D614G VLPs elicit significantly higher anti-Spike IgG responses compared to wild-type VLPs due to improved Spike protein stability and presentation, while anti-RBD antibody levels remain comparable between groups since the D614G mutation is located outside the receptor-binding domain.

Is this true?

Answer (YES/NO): NO